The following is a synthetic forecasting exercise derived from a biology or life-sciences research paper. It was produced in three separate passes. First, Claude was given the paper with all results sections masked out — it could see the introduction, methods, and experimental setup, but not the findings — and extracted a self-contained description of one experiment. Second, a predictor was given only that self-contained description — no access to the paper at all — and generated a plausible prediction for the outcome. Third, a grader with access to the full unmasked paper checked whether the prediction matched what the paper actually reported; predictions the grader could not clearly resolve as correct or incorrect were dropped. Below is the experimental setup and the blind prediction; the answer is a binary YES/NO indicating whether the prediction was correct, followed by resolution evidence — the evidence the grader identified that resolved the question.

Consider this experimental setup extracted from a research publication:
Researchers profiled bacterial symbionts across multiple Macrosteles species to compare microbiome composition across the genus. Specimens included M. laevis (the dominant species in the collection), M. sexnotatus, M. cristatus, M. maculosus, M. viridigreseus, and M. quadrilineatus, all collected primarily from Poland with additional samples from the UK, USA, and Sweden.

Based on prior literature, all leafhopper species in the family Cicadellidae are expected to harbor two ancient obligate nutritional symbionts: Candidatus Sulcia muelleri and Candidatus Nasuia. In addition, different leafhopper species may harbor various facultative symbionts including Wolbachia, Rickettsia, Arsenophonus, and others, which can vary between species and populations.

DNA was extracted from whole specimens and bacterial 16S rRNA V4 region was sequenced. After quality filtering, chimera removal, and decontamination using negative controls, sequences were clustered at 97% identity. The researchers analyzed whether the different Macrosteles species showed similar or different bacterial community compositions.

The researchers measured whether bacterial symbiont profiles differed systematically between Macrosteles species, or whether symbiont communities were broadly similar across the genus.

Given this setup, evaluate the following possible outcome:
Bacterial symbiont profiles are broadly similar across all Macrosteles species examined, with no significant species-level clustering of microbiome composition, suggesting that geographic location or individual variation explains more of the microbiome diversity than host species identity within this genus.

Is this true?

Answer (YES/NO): NO